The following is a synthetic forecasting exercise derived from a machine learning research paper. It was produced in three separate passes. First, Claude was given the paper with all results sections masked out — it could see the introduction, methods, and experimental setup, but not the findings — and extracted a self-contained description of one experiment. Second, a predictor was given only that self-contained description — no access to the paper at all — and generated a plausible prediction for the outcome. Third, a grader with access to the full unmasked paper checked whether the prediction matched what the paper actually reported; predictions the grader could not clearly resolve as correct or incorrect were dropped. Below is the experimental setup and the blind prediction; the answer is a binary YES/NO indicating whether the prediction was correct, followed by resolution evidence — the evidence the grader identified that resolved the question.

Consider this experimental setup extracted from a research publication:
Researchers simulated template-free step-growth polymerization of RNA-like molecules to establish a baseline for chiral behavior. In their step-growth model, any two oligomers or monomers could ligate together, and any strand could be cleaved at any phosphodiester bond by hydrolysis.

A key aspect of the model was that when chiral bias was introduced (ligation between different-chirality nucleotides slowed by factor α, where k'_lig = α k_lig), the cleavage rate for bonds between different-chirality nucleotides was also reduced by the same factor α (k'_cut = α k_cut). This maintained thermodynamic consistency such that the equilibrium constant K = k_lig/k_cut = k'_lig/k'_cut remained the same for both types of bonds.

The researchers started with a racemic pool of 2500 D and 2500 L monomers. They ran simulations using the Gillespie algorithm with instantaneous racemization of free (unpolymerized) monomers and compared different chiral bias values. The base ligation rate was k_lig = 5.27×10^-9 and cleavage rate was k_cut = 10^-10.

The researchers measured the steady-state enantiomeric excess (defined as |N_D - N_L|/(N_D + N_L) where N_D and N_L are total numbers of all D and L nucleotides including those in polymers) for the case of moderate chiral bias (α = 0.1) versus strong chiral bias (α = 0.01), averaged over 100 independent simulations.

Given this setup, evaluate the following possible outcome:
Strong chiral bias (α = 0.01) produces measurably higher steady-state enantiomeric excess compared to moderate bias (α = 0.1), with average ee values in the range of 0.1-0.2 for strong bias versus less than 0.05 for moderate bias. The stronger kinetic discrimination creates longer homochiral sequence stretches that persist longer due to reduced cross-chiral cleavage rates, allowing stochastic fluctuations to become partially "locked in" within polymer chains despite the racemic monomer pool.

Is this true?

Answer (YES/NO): NO